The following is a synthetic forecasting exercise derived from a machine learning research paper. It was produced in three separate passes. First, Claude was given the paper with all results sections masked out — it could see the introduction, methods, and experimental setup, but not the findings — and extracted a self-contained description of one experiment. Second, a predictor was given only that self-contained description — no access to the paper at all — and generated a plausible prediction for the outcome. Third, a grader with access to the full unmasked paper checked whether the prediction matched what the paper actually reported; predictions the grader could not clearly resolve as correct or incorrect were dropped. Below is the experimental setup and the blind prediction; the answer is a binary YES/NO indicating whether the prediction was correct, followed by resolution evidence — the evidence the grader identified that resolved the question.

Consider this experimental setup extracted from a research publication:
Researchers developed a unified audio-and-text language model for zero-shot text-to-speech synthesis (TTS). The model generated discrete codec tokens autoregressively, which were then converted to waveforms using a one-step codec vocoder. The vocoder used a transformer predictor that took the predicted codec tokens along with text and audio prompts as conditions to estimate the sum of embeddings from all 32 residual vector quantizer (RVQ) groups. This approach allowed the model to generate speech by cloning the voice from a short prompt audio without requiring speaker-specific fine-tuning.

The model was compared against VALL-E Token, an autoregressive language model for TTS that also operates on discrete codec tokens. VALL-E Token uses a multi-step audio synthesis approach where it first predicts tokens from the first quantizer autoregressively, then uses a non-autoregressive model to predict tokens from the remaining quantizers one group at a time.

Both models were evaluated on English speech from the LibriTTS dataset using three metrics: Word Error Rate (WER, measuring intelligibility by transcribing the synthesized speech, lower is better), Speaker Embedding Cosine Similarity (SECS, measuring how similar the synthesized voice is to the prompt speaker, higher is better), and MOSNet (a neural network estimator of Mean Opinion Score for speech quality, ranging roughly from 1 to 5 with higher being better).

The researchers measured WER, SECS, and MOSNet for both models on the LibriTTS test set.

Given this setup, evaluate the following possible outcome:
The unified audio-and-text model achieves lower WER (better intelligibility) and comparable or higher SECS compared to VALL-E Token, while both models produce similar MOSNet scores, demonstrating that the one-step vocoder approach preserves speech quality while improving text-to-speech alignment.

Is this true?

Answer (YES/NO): NO